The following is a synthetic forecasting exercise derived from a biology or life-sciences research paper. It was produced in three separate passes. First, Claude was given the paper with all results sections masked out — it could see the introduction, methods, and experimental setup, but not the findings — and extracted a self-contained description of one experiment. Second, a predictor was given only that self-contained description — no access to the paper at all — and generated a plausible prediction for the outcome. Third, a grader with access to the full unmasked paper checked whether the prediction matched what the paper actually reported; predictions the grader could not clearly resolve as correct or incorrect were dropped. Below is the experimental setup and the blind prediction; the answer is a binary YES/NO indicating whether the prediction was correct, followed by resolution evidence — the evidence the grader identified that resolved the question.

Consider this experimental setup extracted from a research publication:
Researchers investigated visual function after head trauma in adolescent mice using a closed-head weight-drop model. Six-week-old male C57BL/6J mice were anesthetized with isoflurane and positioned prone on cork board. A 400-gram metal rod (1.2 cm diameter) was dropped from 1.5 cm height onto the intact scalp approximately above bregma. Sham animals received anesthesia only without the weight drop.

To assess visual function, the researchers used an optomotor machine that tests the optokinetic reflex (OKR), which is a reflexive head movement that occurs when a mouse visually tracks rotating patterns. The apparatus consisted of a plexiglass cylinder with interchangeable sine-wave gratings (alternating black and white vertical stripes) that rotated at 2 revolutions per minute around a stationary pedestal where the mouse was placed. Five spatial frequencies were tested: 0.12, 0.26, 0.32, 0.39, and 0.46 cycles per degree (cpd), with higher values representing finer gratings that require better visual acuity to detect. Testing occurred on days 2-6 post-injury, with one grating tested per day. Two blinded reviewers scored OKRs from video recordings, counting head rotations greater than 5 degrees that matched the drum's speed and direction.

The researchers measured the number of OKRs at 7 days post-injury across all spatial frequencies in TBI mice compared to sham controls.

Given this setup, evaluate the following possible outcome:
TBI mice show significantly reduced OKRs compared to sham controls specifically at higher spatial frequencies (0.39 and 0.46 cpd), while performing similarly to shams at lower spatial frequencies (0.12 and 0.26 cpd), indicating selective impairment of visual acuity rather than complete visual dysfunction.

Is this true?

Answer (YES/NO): NO